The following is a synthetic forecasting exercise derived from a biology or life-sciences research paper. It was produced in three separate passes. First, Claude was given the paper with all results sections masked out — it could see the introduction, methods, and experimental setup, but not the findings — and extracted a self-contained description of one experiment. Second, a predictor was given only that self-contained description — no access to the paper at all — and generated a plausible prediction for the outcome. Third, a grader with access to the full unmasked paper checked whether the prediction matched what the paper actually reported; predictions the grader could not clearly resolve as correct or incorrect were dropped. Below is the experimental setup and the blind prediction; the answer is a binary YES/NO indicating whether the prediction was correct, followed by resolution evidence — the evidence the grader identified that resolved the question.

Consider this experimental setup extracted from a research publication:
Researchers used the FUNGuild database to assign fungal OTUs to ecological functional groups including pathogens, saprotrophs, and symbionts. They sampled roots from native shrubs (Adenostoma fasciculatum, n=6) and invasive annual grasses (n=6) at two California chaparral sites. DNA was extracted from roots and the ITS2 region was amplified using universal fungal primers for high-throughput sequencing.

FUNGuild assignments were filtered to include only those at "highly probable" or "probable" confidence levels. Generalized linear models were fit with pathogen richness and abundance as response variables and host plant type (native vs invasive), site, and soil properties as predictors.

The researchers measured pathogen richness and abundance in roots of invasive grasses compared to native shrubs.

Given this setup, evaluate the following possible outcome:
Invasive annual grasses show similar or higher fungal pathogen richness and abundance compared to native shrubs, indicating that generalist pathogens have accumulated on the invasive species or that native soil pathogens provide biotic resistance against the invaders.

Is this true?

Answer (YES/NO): YES